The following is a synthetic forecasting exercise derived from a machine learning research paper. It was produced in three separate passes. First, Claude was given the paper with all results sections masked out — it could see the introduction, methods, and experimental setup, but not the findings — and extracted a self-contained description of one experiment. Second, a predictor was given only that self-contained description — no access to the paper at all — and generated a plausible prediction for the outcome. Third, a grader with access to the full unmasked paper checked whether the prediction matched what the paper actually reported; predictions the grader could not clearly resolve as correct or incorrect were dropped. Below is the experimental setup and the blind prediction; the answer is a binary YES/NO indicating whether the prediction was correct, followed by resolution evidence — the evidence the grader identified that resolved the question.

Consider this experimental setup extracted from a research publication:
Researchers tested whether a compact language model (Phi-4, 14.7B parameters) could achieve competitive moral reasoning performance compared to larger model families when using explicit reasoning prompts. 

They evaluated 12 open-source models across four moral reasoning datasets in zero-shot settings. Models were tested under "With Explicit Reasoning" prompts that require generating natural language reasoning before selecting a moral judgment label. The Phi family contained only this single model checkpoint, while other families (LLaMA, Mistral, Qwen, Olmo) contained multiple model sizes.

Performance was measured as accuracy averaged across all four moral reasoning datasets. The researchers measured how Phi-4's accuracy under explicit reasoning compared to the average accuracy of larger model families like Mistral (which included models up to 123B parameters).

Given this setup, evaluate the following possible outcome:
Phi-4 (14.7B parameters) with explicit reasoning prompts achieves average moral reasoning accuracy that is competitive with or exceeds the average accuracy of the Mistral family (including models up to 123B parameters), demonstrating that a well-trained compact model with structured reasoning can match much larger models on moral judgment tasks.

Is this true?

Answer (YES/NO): YES